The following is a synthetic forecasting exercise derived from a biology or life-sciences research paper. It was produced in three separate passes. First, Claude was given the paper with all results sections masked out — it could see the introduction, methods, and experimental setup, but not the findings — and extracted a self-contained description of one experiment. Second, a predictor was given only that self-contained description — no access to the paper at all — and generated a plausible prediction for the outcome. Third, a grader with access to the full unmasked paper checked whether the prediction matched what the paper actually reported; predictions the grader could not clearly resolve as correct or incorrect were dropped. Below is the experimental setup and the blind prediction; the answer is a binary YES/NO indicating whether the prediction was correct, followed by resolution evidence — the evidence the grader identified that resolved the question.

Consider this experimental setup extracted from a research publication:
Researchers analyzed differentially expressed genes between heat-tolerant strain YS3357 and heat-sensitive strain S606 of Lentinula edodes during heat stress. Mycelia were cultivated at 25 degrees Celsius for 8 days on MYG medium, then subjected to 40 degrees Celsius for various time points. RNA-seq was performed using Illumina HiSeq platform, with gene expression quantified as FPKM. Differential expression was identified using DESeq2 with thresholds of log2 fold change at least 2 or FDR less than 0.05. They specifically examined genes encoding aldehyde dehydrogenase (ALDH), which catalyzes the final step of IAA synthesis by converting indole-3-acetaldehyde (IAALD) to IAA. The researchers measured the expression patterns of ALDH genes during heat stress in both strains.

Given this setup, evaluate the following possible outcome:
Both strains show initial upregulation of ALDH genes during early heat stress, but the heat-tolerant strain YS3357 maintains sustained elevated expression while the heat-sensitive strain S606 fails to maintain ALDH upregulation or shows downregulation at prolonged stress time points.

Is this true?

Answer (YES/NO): NO